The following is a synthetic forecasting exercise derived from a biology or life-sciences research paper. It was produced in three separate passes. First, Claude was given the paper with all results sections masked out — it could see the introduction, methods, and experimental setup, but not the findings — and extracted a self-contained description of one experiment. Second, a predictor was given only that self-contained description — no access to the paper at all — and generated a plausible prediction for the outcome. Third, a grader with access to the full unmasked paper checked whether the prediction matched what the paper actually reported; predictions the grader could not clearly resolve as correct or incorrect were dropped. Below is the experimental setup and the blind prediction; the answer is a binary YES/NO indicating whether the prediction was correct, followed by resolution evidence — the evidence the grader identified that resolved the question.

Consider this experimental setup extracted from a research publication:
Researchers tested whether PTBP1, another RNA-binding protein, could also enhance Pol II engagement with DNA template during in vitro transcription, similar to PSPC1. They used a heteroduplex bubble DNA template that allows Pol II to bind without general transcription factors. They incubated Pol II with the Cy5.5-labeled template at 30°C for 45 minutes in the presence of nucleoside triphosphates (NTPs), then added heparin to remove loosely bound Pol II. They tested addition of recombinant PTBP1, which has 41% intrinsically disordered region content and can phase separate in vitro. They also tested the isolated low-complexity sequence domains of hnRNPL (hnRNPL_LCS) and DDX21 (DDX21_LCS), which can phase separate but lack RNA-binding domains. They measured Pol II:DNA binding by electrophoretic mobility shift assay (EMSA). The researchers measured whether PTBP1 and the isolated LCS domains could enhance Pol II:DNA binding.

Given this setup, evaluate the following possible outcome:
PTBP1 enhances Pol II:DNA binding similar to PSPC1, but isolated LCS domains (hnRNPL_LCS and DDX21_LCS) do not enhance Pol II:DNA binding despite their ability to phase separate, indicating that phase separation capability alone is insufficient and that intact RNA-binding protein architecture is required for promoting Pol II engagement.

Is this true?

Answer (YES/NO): YES